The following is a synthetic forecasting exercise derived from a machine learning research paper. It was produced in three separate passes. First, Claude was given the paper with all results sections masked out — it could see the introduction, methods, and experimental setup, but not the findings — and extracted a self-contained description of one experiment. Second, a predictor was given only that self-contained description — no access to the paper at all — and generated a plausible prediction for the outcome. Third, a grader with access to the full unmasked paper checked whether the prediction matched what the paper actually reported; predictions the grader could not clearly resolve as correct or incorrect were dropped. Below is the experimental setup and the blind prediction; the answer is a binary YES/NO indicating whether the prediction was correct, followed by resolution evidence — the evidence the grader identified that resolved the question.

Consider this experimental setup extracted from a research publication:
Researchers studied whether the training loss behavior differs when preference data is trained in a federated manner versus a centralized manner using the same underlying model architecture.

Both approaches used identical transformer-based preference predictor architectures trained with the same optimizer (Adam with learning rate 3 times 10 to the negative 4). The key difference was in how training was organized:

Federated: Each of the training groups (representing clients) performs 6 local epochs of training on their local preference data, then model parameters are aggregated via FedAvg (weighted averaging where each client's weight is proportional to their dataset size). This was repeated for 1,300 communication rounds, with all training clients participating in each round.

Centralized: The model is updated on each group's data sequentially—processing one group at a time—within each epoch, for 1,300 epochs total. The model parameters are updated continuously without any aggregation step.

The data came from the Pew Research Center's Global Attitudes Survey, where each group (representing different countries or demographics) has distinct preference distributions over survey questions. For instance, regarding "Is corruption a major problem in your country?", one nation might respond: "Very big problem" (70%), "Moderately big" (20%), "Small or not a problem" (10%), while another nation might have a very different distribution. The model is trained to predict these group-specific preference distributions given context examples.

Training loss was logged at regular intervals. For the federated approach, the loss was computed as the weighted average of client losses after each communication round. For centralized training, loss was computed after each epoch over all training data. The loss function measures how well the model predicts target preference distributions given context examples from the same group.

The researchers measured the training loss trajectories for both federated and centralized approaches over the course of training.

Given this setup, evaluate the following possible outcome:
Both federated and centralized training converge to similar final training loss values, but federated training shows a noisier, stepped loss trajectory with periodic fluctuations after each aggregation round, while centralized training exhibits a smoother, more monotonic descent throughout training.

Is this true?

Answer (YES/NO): NO